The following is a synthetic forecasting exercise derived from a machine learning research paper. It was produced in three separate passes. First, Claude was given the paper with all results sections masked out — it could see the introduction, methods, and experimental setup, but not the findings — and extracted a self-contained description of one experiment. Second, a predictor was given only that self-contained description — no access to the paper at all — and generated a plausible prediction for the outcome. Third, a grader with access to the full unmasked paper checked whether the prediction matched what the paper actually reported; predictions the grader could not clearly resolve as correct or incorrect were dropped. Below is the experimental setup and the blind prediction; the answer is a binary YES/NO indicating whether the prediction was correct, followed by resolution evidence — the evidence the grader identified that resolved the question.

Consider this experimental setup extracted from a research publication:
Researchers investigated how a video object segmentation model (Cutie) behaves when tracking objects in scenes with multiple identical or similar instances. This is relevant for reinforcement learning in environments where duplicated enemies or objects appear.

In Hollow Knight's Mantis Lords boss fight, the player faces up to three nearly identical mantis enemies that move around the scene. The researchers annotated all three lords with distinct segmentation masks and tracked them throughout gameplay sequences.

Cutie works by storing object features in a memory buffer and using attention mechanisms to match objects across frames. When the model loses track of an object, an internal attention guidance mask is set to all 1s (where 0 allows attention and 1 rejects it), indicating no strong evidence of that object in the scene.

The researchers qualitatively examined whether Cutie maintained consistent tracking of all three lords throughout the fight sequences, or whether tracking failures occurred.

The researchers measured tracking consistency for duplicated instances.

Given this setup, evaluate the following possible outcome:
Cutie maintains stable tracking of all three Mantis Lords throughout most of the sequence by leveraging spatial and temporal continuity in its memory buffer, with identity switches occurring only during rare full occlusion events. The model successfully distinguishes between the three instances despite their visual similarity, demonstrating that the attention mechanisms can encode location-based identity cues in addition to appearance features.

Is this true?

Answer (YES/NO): NO